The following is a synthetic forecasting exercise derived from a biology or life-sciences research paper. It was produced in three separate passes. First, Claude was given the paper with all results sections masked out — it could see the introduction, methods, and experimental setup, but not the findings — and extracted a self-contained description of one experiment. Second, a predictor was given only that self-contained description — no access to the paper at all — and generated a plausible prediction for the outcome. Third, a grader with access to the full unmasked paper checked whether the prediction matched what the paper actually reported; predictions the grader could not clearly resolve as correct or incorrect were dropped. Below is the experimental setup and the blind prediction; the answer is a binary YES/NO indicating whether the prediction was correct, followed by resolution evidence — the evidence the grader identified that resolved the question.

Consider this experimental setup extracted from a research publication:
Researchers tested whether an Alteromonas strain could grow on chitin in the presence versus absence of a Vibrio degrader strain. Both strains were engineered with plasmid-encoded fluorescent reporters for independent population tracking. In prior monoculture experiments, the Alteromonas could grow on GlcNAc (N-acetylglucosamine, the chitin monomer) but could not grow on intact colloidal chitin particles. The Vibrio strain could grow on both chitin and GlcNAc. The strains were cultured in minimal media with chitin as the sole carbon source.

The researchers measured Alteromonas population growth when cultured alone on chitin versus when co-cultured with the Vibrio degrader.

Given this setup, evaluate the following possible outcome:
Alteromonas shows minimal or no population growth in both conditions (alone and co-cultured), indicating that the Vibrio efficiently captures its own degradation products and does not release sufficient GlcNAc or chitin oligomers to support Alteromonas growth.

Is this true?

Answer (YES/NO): NO